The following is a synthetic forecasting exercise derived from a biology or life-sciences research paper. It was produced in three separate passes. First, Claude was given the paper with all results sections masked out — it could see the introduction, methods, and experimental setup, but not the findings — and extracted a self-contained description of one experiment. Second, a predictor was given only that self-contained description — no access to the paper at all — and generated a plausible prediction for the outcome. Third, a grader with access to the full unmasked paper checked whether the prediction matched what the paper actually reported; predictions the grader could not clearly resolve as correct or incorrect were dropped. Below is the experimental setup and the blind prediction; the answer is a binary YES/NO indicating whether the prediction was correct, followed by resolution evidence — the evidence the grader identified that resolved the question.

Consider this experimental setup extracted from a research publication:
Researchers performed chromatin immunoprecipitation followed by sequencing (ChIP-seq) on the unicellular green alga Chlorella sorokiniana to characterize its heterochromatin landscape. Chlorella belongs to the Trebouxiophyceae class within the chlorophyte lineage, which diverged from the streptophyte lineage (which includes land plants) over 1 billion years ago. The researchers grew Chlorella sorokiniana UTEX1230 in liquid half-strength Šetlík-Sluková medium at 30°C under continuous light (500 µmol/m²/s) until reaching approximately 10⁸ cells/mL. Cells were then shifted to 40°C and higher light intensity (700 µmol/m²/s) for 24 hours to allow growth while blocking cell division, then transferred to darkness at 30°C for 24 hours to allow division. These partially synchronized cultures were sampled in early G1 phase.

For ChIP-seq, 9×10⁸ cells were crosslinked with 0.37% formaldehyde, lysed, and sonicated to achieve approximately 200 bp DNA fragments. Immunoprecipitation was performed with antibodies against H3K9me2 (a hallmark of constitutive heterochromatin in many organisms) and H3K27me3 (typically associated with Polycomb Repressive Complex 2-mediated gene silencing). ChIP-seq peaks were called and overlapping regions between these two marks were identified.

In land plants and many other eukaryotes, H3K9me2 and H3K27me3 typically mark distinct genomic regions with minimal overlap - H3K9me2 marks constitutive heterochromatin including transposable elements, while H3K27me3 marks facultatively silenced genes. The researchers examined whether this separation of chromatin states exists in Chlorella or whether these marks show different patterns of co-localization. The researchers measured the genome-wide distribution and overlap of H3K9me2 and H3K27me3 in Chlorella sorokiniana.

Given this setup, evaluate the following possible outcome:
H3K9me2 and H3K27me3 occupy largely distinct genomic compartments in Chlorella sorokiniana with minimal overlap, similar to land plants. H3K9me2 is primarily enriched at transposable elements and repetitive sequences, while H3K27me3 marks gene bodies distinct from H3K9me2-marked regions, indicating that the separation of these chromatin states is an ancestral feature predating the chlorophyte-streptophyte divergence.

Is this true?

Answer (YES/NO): NO